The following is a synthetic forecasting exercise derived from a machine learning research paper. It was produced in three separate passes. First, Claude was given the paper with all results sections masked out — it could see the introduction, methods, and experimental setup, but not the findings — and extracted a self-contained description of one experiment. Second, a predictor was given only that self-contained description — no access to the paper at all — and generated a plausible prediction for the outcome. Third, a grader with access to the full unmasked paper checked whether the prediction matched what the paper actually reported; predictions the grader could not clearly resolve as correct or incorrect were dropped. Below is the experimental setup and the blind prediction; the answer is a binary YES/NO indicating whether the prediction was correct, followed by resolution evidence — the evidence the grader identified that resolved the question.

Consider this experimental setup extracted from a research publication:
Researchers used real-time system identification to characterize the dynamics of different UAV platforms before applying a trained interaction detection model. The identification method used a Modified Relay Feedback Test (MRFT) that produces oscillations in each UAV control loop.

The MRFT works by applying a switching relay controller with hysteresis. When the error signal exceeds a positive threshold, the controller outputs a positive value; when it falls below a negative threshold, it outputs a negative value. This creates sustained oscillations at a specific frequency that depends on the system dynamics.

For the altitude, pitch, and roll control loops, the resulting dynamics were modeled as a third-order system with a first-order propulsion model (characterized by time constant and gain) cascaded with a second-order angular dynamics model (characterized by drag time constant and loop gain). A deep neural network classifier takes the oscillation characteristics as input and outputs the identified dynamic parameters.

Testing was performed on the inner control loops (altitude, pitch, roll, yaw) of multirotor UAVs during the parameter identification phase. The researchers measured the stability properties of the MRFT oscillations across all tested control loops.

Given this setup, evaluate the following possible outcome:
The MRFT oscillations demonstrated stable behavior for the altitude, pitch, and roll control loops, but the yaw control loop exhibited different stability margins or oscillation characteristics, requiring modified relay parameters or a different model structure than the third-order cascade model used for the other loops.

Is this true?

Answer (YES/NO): NO